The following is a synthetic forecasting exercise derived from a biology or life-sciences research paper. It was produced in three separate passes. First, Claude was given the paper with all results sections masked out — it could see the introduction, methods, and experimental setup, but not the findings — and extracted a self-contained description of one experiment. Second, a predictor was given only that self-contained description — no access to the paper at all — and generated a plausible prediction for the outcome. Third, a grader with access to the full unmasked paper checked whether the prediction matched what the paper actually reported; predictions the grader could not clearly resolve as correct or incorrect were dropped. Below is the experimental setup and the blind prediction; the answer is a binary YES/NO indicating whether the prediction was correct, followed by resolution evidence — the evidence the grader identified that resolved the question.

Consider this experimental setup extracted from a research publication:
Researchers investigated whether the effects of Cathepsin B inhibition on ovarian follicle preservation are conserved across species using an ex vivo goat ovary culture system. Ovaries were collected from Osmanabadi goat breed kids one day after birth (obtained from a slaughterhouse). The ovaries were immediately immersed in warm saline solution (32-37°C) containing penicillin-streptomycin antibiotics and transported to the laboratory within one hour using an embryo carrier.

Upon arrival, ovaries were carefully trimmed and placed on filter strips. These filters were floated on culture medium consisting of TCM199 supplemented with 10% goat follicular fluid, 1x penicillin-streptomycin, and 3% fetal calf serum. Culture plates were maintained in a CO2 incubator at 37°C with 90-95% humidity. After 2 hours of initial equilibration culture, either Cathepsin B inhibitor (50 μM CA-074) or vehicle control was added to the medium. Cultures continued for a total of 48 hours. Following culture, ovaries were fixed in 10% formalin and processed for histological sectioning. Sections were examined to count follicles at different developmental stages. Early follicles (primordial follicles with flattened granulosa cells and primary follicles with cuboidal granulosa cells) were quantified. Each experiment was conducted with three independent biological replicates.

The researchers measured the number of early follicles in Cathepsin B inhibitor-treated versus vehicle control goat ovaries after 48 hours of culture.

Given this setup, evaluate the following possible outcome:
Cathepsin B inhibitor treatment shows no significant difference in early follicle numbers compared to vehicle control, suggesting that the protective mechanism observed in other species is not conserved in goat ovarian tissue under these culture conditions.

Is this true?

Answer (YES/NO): NO